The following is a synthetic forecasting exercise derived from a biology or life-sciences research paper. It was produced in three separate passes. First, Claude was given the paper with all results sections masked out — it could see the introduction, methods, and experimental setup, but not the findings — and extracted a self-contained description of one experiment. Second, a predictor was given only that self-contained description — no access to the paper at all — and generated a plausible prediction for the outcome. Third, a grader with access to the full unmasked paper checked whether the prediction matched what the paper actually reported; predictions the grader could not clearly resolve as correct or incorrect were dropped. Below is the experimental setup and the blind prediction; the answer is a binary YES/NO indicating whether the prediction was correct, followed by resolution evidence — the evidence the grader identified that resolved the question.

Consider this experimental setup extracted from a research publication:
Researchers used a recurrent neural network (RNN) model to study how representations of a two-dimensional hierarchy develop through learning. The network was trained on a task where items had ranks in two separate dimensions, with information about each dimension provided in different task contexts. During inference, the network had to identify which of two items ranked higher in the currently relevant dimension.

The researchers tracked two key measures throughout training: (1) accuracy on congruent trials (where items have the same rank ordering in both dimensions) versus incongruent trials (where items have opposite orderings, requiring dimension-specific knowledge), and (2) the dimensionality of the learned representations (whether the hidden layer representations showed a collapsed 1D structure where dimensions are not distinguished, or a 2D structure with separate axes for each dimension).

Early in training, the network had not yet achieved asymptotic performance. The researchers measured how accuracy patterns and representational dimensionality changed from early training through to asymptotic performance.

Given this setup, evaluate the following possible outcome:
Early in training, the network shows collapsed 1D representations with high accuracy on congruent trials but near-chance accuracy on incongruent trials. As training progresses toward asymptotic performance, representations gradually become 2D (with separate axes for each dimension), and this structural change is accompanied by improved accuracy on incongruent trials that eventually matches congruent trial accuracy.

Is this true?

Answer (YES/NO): NO